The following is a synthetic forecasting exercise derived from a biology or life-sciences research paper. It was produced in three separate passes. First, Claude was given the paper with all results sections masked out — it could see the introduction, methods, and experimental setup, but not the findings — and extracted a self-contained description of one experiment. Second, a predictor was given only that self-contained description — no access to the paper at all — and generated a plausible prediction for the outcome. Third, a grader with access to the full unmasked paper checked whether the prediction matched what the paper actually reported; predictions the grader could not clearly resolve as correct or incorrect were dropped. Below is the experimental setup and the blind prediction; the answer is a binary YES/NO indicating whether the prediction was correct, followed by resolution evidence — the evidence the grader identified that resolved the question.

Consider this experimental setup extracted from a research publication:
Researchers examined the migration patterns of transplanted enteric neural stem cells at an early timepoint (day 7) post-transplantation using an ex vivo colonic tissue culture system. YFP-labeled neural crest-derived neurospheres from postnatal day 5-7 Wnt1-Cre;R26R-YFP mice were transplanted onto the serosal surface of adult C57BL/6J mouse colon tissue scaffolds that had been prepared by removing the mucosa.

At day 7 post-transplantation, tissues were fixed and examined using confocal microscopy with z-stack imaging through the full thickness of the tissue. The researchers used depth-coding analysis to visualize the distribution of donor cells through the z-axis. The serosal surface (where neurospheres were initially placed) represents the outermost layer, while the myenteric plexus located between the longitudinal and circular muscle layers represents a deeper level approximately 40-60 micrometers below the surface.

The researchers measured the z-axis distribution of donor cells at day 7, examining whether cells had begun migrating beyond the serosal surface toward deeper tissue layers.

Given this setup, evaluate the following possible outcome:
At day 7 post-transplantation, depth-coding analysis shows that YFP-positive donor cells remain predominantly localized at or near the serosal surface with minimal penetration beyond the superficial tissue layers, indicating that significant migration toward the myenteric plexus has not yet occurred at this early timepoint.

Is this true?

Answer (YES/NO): YES